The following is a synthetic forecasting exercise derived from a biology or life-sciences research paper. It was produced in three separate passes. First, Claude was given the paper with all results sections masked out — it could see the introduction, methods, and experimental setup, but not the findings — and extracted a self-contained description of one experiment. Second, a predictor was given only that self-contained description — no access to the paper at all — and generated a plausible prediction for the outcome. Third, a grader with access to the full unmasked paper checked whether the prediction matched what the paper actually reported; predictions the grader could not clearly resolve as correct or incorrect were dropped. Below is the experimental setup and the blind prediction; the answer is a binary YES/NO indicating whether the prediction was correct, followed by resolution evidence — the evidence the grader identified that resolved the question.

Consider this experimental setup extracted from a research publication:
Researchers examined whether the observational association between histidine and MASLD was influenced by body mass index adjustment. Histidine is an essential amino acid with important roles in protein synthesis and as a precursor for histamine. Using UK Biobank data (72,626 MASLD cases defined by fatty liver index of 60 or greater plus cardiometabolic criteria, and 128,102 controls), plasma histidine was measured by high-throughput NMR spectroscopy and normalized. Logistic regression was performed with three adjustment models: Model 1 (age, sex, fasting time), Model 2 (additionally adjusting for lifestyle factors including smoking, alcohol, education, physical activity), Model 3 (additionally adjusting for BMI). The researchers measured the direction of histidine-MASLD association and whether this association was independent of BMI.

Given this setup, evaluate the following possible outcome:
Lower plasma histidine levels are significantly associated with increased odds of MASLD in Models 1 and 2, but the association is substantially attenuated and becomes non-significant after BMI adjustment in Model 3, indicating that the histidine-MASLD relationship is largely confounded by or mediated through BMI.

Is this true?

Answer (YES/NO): NO